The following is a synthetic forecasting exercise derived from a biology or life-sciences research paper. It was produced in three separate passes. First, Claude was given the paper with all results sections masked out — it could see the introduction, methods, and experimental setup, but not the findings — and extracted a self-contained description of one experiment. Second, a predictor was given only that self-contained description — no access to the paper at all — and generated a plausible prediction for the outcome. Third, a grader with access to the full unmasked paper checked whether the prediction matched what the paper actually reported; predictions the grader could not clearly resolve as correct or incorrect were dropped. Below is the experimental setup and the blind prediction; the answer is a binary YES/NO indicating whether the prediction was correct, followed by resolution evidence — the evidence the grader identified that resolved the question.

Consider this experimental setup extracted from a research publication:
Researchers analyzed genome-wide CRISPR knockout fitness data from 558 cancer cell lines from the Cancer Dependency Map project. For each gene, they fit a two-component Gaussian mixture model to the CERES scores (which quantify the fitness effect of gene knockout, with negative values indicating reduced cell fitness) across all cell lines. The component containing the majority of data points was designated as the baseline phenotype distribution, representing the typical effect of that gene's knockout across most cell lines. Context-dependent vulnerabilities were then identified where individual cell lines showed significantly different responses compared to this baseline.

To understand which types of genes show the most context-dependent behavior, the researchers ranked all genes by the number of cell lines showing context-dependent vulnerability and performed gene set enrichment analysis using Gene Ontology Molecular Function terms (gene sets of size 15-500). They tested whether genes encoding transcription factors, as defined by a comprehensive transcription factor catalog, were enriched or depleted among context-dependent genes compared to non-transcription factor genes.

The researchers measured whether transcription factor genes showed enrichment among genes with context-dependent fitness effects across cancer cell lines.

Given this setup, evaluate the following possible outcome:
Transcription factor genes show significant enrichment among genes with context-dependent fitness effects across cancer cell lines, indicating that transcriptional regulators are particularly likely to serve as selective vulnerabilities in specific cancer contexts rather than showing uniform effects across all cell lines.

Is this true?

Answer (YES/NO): YES